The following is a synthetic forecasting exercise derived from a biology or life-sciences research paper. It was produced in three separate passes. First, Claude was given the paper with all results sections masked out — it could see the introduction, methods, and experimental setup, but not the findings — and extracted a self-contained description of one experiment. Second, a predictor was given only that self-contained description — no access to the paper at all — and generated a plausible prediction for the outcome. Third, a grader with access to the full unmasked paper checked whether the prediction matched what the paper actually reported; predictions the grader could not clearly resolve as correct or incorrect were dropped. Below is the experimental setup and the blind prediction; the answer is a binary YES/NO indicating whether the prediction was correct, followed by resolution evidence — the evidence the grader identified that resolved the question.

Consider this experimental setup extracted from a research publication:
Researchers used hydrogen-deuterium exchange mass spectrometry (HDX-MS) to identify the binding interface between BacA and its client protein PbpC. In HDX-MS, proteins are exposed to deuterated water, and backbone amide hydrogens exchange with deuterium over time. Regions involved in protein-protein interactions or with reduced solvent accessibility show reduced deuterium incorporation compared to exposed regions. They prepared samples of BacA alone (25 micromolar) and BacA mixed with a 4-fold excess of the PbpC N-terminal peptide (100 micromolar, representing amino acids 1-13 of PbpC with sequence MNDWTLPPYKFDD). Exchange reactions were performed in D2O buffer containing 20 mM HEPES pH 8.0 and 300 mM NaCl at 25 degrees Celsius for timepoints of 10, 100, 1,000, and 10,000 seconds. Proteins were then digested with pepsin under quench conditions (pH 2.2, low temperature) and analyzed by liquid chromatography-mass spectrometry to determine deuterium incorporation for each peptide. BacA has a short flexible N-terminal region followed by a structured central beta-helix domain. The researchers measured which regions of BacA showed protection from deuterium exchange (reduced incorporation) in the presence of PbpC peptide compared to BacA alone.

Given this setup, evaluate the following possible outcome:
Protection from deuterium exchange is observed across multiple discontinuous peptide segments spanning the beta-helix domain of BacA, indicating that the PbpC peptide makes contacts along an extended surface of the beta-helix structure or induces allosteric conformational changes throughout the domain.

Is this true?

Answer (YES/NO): NO